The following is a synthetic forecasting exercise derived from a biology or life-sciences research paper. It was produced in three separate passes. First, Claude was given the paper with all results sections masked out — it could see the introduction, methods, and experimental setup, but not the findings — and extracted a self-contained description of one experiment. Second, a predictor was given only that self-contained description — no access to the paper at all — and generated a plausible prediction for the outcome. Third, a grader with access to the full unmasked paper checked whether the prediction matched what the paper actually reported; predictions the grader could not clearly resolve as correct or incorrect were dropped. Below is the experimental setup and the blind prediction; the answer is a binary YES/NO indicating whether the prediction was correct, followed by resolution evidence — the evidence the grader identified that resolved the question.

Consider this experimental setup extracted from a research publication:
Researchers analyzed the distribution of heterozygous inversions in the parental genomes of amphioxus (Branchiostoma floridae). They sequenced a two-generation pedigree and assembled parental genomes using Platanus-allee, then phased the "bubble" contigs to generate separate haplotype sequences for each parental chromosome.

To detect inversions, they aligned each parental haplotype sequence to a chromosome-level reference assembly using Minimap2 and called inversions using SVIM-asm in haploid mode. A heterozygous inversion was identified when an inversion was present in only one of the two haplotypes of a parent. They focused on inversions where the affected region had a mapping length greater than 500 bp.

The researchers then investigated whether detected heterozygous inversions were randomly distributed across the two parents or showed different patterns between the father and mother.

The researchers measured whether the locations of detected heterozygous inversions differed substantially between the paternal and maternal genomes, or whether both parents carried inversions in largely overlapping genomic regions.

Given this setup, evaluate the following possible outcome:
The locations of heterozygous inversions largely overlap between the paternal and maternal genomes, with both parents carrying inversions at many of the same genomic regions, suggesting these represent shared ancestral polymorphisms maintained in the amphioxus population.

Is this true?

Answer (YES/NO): NO